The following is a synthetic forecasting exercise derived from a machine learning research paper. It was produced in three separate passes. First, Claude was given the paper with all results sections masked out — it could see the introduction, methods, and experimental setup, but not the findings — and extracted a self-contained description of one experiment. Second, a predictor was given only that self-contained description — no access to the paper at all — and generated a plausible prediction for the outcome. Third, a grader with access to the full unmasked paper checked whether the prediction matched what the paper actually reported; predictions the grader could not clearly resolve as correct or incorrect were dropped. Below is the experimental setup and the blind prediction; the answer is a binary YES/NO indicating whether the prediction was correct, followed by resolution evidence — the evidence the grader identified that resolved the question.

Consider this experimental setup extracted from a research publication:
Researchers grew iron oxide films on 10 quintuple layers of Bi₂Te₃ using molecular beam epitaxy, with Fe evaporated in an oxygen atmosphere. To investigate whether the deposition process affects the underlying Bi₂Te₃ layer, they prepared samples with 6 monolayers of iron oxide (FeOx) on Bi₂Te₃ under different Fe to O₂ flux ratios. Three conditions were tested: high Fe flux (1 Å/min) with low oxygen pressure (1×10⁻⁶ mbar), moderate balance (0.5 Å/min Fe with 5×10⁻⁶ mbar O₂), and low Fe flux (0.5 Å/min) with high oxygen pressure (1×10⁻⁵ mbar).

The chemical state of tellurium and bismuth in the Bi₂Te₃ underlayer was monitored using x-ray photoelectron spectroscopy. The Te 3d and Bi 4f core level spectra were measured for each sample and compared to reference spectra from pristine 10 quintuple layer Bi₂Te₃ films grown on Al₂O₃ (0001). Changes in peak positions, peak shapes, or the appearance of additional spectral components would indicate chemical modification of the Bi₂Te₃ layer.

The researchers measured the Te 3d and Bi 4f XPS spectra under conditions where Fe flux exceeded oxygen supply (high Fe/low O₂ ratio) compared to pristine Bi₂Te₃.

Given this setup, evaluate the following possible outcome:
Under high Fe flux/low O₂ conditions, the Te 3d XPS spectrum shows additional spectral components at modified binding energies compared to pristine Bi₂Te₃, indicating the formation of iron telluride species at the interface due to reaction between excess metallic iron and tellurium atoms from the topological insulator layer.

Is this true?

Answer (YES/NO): YES